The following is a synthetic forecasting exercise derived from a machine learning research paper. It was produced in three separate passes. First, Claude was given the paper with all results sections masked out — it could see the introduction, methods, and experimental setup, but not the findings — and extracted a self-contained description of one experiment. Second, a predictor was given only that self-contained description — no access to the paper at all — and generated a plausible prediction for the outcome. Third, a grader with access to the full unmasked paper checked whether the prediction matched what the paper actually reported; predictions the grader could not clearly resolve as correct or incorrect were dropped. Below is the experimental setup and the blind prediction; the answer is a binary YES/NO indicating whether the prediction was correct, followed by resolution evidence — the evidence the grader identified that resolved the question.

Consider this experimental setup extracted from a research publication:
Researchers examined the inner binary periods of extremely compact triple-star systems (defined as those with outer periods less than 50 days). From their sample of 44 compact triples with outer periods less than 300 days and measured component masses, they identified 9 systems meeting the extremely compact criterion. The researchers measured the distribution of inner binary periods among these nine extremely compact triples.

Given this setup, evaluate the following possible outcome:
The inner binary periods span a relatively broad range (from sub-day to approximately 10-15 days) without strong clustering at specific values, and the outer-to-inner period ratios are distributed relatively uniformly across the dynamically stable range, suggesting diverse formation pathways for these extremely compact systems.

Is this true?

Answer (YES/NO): NO